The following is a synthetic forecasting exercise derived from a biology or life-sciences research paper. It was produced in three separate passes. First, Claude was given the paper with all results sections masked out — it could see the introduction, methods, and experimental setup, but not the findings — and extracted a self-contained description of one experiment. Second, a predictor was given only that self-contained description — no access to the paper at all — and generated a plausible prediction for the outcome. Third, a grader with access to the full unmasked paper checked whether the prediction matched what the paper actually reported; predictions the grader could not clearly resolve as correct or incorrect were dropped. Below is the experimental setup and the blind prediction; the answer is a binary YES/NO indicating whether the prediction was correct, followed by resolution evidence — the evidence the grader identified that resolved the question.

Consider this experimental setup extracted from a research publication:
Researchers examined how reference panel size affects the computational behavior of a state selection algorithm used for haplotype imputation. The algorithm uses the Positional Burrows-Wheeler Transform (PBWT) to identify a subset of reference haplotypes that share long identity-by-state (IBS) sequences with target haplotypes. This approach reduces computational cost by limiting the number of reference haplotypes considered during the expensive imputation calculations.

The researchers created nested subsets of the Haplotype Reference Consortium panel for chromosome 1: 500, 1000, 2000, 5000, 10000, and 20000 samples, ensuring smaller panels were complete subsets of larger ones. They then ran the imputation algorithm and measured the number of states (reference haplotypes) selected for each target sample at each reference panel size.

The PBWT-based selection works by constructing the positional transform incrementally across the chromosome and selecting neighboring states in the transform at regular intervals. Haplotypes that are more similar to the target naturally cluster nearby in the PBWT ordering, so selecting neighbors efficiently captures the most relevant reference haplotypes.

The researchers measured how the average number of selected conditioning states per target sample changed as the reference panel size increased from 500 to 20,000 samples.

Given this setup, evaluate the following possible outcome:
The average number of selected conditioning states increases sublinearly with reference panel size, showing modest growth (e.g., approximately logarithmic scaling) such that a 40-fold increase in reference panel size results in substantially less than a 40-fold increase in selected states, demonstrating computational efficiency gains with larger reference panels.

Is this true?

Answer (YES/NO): NO